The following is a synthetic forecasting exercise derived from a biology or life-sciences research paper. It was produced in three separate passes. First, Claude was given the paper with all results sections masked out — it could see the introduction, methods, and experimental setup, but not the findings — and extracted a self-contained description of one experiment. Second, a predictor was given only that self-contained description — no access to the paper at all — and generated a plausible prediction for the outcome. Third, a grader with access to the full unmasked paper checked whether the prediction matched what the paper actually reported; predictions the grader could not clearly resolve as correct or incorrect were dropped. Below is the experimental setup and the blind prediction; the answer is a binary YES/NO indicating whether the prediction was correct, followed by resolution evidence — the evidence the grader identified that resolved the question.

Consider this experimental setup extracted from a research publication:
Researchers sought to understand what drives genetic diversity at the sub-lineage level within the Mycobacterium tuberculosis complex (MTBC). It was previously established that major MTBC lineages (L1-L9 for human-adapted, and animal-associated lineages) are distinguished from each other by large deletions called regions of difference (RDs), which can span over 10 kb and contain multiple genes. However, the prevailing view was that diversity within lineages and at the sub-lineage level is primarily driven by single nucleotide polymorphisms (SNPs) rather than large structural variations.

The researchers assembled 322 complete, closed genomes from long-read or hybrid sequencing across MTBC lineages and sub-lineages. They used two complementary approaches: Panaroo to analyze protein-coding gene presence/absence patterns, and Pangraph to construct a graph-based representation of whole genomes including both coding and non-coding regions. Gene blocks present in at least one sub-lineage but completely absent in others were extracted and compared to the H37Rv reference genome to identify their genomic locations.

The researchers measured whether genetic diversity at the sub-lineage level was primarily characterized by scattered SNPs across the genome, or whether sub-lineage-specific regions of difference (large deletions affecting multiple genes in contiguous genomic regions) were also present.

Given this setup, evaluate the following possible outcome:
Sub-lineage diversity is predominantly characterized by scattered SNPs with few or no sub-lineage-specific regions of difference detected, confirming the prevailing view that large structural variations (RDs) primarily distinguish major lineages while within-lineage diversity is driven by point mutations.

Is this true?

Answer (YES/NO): NO